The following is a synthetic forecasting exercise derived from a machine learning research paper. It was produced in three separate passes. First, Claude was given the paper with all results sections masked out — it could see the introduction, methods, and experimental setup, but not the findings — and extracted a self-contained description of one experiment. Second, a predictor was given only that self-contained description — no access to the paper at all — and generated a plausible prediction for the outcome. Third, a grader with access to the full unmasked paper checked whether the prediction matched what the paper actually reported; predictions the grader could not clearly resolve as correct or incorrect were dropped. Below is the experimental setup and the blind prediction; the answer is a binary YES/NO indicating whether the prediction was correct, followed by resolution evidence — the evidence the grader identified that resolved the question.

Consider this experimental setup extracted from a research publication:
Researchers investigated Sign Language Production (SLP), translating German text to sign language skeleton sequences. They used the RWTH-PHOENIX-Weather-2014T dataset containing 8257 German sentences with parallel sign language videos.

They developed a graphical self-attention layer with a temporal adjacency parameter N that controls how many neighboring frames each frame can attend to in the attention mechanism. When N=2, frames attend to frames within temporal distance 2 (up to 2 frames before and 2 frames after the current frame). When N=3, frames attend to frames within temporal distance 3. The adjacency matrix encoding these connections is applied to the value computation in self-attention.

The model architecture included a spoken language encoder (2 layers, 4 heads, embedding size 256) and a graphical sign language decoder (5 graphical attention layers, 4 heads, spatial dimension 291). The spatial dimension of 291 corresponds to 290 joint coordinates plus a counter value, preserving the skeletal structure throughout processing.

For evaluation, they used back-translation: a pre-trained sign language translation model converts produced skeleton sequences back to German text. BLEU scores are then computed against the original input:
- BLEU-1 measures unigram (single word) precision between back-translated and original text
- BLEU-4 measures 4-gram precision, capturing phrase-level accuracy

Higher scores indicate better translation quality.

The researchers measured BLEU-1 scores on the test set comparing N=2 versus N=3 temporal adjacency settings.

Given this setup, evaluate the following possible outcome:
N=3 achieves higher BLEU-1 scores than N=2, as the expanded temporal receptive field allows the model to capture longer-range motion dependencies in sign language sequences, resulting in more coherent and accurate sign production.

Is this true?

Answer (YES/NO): NO